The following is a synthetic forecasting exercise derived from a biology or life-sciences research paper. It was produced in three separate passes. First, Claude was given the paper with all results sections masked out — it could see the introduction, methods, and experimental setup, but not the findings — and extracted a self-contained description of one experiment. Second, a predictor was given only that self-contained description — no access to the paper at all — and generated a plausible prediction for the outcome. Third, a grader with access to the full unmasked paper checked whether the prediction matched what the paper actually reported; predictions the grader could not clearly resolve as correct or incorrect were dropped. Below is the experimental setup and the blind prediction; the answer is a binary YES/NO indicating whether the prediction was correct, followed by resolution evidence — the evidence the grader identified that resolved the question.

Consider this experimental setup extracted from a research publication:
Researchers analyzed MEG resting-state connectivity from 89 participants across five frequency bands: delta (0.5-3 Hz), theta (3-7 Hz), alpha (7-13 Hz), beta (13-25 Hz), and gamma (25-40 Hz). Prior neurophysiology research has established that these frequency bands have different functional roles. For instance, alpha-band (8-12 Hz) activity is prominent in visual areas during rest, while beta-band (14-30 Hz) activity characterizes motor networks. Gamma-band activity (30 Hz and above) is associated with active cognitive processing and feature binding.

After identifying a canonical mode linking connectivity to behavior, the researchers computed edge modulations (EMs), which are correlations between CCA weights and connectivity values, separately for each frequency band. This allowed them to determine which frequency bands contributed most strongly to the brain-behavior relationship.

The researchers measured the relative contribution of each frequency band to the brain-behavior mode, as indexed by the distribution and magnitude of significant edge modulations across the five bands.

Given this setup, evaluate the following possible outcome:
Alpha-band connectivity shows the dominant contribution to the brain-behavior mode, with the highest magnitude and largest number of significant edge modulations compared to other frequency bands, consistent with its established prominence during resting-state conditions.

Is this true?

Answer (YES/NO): NO